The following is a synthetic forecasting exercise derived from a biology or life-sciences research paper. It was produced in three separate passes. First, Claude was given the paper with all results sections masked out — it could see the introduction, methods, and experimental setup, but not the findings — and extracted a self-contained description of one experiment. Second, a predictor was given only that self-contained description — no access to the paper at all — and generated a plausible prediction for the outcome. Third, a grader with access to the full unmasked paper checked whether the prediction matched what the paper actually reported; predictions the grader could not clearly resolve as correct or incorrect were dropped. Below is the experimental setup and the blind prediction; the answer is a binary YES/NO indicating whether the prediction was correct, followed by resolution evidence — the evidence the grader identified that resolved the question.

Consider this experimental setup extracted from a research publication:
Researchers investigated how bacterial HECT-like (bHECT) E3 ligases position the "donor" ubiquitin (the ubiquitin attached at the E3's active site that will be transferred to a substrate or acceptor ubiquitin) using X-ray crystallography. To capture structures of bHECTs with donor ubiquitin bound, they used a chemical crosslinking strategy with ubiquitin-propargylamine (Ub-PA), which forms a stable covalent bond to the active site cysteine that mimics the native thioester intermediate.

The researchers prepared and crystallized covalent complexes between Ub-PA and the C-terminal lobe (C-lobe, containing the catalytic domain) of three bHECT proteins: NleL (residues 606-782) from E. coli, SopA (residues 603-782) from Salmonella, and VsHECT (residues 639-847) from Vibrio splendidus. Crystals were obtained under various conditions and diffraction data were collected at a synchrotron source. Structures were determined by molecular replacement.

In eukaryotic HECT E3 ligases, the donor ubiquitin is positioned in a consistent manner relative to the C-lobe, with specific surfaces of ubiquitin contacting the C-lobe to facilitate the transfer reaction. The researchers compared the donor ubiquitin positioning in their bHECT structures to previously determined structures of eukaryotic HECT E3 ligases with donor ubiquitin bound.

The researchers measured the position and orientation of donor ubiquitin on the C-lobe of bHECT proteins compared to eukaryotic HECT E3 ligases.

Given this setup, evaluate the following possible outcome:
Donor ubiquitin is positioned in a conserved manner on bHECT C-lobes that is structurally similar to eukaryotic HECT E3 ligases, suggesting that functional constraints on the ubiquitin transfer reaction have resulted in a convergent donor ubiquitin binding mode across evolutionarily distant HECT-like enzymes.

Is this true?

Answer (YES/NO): NO